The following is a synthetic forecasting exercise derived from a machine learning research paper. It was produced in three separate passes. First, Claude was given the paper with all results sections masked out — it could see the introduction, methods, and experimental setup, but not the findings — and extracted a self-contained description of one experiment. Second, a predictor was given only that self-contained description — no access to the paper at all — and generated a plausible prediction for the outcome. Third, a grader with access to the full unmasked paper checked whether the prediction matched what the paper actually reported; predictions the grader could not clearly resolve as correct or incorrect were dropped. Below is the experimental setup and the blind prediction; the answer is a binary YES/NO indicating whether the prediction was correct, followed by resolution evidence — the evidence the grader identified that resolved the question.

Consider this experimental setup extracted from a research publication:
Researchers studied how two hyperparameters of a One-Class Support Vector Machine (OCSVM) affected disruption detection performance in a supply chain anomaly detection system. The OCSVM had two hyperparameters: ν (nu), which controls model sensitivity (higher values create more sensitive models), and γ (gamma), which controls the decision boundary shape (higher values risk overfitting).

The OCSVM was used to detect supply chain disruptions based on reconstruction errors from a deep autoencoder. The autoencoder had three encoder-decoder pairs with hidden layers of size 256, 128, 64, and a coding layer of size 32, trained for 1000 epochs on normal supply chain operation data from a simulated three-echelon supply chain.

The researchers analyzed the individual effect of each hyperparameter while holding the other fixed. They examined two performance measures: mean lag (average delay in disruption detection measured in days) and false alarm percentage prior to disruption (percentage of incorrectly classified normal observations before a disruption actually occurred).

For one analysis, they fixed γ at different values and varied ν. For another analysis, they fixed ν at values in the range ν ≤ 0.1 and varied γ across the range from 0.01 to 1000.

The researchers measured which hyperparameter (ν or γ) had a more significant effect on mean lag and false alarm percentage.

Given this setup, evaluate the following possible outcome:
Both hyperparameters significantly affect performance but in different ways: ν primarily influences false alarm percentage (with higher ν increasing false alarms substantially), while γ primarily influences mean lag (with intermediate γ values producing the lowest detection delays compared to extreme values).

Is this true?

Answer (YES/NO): NO